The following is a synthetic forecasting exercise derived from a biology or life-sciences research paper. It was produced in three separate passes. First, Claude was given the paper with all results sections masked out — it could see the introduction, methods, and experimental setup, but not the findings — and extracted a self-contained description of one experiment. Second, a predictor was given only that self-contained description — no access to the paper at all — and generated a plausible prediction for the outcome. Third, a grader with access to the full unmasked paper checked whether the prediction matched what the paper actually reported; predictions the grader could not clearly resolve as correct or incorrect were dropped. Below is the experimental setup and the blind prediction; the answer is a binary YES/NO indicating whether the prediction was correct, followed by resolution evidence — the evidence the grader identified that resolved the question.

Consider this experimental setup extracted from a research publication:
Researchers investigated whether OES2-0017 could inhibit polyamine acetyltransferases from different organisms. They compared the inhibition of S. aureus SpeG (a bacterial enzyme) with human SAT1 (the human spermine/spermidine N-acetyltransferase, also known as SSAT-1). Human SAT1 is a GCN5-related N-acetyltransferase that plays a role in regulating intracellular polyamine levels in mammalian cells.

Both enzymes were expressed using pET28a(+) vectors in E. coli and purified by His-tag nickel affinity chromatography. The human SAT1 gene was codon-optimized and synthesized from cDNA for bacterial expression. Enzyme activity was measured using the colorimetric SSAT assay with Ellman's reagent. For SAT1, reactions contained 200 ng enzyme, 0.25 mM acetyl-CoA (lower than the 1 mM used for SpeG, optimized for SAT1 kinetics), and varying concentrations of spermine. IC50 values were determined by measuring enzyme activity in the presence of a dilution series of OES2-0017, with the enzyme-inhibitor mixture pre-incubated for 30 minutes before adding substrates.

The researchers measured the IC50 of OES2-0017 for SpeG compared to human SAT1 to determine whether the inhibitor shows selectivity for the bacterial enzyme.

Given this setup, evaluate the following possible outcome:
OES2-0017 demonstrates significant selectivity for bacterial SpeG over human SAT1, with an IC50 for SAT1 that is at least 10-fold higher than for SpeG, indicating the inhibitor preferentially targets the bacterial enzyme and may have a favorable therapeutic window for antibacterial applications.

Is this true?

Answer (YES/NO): NO